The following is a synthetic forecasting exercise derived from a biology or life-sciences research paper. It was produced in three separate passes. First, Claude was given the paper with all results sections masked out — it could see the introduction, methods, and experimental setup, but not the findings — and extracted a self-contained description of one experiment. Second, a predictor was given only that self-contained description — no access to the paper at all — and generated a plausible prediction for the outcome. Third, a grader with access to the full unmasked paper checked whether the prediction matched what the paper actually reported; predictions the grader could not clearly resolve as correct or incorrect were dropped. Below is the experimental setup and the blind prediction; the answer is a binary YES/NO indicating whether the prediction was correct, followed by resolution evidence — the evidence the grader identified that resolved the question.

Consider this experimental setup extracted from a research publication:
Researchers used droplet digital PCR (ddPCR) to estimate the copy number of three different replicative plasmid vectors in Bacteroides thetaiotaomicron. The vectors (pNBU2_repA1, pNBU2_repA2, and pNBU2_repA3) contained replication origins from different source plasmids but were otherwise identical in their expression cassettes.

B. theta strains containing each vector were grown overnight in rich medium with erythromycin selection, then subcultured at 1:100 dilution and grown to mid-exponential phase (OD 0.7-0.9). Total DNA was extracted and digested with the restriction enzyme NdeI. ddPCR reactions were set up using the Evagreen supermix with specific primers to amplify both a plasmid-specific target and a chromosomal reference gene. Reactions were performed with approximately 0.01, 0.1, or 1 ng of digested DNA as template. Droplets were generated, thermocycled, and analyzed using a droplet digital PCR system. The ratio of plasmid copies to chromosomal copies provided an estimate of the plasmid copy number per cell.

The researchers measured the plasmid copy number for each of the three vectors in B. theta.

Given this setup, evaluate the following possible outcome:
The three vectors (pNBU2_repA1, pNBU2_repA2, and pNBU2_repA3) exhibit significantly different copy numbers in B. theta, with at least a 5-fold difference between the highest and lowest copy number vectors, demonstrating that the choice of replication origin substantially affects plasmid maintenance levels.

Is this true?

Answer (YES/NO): NO